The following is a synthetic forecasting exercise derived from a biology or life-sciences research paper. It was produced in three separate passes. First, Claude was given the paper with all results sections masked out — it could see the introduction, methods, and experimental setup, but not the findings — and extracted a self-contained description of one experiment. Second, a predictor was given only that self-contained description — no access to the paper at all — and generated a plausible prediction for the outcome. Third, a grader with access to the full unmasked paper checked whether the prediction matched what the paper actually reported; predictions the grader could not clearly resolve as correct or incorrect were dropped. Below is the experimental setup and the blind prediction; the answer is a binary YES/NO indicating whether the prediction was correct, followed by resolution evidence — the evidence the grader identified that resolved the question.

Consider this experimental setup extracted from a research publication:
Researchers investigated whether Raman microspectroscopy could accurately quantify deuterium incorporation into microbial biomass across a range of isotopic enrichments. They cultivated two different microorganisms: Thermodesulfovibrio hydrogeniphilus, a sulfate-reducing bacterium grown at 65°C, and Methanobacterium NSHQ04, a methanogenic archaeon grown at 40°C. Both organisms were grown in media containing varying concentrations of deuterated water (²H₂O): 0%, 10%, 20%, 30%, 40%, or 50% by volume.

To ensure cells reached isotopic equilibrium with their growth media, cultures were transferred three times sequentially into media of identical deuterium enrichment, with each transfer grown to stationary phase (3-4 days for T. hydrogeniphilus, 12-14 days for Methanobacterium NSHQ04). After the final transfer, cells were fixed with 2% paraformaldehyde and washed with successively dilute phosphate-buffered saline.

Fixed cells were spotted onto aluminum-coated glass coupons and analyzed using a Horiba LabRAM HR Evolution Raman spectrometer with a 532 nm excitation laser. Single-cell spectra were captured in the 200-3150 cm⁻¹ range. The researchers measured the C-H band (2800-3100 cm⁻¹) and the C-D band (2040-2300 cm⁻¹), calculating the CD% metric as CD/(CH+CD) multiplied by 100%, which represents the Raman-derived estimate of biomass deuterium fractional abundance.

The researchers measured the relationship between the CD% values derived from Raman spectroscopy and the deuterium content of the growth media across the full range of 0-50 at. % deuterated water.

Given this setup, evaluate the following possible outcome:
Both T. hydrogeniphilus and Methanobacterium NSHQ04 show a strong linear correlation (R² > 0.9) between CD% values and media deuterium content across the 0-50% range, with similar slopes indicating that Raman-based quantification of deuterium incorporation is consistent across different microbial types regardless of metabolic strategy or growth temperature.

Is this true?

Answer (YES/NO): NO